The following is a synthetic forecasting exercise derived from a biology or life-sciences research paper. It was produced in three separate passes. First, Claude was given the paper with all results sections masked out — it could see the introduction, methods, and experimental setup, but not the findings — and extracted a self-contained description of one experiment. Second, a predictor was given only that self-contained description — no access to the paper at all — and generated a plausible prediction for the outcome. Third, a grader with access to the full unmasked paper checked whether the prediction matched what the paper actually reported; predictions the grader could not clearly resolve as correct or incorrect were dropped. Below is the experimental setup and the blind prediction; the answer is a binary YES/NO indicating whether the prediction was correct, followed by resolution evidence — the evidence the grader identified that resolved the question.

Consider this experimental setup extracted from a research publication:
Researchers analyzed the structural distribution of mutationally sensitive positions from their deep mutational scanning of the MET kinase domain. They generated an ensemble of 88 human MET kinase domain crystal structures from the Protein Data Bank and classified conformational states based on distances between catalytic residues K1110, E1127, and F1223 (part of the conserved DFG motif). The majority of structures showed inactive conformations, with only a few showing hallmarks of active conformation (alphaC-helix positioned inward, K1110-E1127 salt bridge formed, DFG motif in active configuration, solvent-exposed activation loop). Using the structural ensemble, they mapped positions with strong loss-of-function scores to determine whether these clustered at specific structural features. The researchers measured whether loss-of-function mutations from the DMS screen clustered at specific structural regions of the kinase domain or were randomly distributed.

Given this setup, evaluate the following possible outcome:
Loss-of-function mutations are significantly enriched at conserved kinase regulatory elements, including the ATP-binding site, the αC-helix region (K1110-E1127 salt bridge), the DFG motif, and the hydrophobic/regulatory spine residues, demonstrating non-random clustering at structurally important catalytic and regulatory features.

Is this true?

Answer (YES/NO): YES